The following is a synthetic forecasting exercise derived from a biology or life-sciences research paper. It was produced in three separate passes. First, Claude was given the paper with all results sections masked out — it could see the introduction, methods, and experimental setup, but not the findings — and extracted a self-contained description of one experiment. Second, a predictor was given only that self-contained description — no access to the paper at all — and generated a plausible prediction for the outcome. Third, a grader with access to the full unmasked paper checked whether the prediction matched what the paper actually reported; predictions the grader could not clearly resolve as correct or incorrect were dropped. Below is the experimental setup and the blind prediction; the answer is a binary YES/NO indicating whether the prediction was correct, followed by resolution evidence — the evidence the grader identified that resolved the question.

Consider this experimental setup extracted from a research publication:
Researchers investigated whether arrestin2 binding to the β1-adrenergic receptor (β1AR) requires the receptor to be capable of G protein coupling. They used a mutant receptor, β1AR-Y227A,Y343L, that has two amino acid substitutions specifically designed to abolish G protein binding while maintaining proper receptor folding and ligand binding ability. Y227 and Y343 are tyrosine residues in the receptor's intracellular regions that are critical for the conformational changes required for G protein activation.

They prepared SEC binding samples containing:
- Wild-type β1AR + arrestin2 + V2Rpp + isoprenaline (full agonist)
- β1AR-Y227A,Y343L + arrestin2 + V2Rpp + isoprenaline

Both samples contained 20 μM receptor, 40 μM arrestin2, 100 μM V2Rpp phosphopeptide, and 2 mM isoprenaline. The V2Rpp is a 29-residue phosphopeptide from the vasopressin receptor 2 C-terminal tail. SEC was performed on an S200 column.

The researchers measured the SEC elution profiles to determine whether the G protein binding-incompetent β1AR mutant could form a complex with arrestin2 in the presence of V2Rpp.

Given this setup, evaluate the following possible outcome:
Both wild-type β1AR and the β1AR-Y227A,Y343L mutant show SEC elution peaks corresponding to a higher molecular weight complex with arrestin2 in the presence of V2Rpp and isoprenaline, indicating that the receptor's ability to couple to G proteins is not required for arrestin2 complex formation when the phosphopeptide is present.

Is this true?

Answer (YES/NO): YES